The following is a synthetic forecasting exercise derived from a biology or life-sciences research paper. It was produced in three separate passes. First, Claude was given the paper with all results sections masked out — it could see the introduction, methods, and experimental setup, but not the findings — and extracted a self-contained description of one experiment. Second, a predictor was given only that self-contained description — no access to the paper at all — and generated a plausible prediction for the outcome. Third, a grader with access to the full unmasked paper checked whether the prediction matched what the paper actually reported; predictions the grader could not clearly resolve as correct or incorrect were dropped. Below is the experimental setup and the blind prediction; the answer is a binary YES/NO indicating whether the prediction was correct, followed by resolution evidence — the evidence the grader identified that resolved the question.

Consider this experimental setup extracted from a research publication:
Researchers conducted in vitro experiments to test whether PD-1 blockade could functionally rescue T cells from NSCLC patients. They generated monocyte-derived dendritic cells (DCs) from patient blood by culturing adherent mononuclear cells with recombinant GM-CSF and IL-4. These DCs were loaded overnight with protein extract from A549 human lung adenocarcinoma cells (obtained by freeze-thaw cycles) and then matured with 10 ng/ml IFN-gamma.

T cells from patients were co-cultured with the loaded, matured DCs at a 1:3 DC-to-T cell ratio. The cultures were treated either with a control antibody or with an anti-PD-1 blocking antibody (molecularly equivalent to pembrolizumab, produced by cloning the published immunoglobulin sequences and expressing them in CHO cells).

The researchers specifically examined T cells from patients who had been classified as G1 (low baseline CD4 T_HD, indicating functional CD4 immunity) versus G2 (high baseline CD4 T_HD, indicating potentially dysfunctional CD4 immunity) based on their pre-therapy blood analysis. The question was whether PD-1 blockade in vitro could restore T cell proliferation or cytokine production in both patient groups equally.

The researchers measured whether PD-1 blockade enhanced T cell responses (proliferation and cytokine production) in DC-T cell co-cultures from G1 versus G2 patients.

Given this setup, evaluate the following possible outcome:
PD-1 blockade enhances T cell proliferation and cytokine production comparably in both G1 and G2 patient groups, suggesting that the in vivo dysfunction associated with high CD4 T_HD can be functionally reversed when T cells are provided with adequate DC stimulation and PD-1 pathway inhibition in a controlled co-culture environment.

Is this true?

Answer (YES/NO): NO